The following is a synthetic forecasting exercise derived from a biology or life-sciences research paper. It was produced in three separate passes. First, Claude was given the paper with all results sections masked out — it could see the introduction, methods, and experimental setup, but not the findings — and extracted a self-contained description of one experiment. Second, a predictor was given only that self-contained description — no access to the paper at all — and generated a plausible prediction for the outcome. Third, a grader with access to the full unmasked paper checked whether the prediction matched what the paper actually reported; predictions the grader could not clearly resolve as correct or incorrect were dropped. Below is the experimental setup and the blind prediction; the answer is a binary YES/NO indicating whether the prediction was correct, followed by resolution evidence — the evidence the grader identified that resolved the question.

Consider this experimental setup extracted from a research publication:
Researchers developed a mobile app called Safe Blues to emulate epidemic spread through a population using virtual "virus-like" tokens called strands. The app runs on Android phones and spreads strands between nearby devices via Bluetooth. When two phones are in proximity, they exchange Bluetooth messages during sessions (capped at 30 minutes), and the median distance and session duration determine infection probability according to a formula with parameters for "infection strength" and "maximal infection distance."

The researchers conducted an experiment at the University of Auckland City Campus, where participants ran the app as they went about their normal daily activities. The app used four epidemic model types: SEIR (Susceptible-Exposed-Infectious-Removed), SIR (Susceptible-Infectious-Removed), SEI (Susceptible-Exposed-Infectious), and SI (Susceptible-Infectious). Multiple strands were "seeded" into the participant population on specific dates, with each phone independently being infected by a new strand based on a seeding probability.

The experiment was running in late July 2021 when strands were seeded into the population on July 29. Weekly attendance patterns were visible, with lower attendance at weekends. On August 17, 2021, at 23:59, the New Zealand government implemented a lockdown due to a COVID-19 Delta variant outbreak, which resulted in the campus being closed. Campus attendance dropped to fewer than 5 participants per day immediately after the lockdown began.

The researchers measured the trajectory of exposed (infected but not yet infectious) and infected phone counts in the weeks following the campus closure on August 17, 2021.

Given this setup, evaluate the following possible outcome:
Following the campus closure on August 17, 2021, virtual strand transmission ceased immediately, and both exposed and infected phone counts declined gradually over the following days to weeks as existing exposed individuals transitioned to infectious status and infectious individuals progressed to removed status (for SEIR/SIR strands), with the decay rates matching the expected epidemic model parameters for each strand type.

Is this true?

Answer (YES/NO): YES